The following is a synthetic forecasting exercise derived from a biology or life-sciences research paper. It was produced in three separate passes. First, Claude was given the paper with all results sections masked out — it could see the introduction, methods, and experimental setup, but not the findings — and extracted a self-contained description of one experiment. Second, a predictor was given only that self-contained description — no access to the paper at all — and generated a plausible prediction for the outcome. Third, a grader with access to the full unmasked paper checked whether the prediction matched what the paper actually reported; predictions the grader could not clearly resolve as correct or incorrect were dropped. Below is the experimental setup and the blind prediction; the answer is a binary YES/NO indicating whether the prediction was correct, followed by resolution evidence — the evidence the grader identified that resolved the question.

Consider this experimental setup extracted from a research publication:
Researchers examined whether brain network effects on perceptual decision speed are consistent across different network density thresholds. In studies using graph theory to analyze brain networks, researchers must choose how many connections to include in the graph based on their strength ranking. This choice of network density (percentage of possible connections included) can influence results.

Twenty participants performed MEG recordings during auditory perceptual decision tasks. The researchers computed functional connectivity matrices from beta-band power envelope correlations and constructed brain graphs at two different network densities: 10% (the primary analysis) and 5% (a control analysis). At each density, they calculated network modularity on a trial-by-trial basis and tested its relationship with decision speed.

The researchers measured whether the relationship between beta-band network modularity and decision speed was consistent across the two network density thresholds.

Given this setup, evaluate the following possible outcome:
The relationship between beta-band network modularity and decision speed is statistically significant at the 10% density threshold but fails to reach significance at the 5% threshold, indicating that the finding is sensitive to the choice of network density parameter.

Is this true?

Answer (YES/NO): NO